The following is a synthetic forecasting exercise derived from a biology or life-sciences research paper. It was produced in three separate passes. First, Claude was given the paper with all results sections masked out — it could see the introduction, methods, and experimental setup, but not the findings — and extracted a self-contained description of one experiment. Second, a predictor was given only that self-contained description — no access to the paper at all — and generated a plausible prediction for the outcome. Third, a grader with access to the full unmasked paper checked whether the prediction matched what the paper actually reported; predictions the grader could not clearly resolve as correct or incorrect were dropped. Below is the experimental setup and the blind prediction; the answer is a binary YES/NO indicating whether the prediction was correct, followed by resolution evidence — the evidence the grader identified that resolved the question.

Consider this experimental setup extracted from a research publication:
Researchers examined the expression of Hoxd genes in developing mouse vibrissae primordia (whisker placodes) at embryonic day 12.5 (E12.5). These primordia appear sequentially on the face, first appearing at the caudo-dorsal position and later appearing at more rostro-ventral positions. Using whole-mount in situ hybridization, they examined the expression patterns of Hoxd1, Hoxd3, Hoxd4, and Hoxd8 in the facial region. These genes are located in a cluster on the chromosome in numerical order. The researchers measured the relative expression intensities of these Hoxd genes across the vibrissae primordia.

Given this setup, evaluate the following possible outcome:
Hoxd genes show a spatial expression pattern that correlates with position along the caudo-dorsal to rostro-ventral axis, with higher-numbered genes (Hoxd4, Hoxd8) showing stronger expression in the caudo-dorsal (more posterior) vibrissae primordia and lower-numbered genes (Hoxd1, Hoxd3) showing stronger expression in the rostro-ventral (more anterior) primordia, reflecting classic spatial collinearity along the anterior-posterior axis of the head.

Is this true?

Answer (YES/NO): NO